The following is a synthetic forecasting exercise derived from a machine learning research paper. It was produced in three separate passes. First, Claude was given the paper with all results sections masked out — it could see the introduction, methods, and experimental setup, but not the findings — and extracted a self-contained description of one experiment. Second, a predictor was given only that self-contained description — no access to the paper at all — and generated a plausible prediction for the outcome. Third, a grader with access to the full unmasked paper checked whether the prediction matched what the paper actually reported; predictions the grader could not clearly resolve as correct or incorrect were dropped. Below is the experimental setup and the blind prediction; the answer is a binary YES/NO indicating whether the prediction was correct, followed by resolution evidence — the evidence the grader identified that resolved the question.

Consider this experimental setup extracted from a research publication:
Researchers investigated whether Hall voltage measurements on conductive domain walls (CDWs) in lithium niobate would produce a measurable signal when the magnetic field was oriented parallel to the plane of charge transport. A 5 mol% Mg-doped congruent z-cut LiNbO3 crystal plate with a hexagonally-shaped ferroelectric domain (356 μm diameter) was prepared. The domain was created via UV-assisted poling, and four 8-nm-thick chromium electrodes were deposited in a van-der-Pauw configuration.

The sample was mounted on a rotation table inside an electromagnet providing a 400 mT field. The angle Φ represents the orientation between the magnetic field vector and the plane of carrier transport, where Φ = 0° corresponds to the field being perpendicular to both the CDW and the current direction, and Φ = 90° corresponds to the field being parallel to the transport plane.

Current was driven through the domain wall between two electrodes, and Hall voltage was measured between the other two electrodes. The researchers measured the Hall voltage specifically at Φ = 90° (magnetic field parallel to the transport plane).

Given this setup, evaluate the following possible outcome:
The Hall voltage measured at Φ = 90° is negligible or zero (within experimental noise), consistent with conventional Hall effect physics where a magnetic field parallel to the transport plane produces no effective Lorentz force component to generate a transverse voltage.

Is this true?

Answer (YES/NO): YES